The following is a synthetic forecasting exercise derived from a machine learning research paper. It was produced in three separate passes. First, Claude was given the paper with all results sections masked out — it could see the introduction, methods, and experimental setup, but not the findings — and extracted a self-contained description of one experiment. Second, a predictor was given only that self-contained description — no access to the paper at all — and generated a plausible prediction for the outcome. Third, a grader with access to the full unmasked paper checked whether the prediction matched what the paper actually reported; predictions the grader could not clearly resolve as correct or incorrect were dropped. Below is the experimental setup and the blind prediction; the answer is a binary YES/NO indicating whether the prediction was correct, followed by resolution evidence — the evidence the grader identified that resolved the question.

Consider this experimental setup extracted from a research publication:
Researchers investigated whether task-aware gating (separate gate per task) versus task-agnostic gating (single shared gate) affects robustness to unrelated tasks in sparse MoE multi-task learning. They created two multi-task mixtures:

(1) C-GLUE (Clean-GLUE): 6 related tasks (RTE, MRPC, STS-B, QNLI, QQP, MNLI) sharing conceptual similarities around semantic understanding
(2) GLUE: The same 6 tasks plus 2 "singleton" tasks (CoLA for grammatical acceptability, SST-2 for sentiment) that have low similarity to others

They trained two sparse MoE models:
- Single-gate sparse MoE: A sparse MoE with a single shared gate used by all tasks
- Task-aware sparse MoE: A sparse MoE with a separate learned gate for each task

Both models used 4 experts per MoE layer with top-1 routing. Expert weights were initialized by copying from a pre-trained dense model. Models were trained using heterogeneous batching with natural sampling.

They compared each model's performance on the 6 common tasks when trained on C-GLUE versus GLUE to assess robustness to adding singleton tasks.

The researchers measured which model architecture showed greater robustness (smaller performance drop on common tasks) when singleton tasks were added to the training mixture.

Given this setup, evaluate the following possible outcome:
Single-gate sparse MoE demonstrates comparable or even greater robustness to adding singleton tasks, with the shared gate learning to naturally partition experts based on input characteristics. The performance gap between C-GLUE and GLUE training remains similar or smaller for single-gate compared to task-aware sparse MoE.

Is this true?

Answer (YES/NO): NO